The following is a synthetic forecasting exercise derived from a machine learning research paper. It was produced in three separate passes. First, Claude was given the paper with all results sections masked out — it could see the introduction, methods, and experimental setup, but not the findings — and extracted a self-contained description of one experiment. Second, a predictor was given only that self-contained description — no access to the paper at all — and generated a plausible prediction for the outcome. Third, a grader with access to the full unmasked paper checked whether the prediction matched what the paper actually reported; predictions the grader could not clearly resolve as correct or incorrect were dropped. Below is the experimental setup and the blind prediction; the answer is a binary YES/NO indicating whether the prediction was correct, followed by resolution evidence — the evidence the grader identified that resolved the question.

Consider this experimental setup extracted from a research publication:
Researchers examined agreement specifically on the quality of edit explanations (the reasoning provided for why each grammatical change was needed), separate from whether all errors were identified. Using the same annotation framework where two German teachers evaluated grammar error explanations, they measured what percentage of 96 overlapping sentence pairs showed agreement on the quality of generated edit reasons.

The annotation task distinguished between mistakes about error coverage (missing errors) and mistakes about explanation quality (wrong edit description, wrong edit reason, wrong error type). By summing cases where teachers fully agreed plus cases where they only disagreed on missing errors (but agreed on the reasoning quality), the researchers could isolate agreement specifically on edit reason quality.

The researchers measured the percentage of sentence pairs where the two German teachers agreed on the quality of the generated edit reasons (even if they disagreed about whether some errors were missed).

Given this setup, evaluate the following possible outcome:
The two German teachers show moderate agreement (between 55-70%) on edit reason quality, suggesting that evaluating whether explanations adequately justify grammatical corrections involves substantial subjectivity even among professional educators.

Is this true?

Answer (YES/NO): NO